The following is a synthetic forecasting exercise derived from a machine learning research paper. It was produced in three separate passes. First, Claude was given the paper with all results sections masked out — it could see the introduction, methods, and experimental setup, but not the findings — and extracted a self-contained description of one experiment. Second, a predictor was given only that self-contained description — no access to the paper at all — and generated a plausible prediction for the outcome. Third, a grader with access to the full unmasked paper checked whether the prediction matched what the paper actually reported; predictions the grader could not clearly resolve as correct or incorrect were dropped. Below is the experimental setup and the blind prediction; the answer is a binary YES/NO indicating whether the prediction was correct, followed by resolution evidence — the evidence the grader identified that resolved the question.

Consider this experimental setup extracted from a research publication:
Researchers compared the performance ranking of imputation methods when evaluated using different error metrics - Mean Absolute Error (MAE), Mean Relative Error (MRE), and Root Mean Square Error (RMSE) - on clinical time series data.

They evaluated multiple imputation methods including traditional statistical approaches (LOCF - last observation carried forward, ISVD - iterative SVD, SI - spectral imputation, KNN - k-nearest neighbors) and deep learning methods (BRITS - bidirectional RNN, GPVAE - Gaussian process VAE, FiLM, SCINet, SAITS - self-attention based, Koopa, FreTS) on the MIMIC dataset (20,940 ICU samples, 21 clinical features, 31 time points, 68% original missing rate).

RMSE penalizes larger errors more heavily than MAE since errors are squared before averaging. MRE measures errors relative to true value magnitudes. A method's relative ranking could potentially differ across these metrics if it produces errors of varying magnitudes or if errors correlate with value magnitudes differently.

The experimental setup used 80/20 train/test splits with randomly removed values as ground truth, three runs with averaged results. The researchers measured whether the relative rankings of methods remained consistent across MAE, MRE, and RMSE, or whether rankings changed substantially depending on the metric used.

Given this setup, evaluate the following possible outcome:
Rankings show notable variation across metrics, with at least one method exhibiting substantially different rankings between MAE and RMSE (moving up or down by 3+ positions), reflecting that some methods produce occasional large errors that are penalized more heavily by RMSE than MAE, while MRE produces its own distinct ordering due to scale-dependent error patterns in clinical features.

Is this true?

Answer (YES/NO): NO